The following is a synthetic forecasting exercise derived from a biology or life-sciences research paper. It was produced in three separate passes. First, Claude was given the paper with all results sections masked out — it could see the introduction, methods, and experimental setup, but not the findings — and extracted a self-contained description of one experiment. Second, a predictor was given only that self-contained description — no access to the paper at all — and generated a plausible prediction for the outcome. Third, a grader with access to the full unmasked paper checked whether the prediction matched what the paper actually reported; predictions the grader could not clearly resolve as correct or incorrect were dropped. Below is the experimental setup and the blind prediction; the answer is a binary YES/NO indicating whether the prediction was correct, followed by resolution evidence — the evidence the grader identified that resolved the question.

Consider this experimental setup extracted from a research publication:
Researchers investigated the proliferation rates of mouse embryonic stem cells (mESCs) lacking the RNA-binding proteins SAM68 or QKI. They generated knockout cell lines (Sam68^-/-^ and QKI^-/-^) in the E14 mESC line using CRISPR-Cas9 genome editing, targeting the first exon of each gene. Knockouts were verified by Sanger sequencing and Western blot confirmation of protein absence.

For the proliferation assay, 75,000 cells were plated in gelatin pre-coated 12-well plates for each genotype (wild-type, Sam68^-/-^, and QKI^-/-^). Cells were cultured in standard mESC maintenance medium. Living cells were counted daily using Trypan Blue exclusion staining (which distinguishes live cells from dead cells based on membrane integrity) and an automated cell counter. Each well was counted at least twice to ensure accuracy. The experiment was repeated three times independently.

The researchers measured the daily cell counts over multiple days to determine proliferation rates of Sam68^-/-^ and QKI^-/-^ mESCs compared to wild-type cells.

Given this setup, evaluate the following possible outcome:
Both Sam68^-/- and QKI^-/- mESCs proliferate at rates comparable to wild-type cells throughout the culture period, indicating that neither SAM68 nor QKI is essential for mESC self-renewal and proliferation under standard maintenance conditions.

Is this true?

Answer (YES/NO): NO